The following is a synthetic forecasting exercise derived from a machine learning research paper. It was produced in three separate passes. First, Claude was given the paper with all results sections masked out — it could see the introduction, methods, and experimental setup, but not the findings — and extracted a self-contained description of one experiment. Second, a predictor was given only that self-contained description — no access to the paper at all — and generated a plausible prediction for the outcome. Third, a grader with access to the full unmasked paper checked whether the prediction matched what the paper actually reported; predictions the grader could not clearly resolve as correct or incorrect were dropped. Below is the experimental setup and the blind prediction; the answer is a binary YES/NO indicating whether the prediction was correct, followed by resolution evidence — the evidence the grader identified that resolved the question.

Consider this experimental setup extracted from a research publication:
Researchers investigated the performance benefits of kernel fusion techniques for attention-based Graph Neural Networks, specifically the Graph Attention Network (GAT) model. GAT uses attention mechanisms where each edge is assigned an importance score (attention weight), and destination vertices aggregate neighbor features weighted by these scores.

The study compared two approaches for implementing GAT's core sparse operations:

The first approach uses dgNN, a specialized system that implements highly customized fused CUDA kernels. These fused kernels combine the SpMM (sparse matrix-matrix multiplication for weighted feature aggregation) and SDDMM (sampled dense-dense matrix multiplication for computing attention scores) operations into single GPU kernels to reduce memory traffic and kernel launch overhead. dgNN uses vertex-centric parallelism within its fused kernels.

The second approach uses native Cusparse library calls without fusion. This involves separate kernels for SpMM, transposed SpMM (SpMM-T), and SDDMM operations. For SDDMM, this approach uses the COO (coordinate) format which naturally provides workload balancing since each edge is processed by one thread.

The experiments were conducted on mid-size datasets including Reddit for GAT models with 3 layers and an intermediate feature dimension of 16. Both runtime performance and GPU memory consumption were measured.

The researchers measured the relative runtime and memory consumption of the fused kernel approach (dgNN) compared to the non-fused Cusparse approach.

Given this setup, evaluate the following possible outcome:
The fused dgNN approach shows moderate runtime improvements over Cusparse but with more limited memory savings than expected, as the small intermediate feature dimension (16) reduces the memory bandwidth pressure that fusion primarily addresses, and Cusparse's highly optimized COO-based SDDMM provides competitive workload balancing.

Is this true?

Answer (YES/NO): NO